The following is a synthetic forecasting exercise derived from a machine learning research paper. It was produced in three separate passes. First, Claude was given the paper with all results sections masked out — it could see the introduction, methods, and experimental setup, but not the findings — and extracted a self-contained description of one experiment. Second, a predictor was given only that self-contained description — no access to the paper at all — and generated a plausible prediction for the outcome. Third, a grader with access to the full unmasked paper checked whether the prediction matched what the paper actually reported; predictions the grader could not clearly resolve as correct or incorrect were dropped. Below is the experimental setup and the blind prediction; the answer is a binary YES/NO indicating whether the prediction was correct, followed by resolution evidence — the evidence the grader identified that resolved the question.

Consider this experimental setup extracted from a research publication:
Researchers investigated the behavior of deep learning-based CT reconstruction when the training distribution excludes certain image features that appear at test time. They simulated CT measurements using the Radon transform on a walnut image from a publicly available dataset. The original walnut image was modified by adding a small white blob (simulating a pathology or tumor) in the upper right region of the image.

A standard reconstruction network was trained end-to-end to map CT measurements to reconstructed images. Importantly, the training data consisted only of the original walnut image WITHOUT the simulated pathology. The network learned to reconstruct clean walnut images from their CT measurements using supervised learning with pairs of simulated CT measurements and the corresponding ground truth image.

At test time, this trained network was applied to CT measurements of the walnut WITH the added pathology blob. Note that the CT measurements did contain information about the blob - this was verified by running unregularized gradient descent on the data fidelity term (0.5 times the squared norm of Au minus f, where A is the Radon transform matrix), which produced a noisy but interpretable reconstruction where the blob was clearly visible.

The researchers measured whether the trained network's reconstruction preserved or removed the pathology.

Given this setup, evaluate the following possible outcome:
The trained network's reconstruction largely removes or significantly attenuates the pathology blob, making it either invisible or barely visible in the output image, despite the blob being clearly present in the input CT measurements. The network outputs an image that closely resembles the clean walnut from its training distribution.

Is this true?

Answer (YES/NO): YES